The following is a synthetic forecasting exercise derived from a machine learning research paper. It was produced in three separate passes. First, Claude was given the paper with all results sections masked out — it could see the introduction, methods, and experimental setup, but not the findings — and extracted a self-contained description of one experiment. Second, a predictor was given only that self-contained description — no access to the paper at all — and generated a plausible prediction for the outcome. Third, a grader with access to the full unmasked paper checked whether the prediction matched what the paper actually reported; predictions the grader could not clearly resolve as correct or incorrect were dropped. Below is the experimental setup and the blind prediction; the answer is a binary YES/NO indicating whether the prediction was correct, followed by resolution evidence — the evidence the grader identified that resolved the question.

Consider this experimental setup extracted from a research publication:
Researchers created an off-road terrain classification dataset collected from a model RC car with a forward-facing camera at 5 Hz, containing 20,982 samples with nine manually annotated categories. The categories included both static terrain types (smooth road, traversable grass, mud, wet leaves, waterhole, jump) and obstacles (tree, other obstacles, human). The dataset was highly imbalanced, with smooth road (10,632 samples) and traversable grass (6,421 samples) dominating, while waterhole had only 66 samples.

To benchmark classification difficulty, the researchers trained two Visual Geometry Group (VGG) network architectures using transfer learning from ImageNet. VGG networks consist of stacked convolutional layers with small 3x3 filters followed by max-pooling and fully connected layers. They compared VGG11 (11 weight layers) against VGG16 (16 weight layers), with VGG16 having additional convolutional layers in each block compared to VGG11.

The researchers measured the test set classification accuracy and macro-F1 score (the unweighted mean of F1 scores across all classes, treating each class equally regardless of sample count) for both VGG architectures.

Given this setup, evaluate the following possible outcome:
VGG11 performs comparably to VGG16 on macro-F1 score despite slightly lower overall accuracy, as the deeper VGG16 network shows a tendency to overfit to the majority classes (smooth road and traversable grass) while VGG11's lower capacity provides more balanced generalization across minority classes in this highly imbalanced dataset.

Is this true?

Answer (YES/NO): NO